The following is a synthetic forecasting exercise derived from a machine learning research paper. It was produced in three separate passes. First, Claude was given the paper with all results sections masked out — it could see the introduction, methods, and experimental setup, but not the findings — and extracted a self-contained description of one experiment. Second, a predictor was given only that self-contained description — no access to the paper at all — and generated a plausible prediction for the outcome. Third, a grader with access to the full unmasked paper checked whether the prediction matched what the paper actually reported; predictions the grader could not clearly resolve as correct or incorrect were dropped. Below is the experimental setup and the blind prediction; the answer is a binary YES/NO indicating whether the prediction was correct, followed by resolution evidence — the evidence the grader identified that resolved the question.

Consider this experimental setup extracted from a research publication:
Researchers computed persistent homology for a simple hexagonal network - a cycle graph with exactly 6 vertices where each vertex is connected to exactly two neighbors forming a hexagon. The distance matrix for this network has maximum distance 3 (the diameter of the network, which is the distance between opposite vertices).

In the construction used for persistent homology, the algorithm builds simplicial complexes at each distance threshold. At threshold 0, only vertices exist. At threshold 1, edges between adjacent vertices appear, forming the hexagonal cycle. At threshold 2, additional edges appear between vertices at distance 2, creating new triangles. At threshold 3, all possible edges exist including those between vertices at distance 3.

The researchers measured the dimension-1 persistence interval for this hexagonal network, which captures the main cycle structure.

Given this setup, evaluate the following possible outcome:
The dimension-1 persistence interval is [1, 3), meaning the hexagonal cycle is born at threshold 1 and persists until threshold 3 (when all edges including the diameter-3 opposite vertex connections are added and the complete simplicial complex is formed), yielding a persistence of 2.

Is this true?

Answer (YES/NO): NO